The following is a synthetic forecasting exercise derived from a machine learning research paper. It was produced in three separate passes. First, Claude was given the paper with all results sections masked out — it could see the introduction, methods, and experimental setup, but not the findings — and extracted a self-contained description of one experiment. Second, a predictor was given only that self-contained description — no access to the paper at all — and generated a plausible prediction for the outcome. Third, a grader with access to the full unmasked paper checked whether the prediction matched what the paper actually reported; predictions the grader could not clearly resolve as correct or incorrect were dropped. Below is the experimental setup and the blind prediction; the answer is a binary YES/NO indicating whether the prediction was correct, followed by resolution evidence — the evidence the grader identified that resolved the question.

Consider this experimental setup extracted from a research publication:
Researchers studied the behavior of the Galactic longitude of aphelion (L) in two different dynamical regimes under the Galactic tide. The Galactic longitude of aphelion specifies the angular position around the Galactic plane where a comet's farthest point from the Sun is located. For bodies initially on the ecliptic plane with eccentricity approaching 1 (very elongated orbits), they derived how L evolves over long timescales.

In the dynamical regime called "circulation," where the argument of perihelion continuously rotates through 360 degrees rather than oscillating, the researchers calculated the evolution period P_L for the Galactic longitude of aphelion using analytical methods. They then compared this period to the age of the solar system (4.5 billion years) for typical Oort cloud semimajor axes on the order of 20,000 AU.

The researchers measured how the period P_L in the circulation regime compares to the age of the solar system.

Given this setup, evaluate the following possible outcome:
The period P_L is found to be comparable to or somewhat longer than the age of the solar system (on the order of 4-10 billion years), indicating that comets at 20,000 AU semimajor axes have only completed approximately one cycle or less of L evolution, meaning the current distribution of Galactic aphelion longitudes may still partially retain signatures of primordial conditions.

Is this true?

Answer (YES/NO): NO